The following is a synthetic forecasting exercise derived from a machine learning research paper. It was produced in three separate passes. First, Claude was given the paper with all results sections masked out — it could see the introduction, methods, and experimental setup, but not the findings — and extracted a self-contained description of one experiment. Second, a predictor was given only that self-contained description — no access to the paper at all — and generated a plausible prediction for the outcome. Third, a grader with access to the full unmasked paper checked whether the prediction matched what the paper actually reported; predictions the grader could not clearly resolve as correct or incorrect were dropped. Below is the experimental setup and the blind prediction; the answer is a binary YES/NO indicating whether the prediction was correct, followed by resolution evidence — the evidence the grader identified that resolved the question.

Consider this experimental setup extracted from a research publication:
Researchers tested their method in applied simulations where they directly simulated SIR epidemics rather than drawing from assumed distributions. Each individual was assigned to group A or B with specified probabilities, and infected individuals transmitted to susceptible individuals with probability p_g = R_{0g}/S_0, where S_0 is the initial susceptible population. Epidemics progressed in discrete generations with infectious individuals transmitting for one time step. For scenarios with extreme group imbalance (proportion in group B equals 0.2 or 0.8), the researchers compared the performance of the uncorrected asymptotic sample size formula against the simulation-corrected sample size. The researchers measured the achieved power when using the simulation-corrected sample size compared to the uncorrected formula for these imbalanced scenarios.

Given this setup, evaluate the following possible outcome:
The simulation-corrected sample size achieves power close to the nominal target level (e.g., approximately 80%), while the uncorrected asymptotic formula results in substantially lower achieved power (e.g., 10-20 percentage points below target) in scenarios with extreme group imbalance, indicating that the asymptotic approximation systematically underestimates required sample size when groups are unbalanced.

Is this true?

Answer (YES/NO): NO